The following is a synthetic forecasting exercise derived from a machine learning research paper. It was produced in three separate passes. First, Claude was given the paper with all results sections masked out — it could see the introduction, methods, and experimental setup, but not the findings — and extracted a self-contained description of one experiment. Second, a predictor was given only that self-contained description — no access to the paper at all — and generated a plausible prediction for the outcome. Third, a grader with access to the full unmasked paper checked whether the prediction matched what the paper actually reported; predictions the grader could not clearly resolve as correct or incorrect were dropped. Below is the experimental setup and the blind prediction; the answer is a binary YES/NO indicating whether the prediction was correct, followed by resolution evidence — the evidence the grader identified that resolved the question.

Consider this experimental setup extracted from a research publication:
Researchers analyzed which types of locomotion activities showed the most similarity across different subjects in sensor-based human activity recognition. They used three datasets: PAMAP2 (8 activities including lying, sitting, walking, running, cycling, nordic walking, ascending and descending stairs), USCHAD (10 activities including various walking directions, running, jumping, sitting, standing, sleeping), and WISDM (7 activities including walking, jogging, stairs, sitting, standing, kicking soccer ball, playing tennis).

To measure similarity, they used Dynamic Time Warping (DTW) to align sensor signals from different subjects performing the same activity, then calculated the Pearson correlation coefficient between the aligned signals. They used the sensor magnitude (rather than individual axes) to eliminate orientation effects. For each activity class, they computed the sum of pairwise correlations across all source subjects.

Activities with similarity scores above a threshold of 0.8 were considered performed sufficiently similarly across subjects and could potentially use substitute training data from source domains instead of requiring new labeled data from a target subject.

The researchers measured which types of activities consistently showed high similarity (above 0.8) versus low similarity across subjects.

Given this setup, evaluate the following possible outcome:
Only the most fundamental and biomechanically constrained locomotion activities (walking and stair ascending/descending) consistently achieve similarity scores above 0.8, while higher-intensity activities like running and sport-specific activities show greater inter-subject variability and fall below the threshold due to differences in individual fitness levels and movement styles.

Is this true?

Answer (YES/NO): NO